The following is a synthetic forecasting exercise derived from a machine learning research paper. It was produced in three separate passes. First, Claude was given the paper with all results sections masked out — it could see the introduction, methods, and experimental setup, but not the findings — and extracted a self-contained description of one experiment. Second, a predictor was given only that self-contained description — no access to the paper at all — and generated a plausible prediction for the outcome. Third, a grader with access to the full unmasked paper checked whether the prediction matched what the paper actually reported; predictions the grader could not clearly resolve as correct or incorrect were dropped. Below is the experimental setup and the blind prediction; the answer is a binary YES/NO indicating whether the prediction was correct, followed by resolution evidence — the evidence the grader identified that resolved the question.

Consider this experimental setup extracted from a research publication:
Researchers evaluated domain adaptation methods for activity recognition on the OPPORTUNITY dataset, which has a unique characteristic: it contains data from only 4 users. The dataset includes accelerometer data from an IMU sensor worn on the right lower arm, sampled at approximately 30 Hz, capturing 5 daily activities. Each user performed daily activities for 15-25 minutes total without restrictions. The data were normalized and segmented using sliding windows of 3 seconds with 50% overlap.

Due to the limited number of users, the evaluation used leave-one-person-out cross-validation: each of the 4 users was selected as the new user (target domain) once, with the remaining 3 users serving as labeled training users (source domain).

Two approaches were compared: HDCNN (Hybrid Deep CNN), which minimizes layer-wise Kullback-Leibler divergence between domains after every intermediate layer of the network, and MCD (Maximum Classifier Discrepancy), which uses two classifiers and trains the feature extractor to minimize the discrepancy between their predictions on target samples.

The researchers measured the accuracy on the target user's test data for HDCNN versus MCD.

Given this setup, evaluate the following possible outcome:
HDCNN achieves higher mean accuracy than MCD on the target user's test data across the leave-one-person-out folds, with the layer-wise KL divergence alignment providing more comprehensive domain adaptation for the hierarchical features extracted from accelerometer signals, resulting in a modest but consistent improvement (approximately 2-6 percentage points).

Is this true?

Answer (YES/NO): NO